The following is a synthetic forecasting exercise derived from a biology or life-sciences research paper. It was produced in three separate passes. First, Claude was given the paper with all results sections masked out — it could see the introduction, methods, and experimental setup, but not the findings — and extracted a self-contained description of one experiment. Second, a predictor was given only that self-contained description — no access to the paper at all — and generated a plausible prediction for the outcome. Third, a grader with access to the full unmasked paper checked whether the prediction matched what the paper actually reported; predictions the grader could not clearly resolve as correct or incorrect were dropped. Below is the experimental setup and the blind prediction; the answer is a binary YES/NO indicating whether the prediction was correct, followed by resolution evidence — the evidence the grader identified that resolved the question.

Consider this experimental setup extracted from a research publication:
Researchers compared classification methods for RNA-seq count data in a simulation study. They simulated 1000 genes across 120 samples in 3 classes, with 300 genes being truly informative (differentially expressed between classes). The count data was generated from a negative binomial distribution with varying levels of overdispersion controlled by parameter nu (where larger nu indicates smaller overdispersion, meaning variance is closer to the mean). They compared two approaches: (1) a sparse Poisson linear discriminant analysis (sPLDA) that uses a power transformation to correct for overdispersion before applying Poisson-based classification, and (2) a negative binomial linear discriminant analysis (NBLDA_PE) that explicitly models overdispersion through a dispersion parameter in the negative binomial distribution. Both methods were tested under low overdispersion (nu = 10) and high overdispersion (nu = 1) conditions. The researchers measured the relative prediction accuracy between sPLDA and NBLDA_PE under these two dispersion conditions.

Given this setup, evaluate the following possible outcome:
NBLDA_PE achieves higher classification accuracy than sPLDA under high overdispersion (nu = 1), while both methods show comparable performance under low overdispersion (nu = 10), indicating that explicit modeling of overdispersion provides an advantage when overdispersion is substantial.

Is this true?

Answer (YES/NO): YES